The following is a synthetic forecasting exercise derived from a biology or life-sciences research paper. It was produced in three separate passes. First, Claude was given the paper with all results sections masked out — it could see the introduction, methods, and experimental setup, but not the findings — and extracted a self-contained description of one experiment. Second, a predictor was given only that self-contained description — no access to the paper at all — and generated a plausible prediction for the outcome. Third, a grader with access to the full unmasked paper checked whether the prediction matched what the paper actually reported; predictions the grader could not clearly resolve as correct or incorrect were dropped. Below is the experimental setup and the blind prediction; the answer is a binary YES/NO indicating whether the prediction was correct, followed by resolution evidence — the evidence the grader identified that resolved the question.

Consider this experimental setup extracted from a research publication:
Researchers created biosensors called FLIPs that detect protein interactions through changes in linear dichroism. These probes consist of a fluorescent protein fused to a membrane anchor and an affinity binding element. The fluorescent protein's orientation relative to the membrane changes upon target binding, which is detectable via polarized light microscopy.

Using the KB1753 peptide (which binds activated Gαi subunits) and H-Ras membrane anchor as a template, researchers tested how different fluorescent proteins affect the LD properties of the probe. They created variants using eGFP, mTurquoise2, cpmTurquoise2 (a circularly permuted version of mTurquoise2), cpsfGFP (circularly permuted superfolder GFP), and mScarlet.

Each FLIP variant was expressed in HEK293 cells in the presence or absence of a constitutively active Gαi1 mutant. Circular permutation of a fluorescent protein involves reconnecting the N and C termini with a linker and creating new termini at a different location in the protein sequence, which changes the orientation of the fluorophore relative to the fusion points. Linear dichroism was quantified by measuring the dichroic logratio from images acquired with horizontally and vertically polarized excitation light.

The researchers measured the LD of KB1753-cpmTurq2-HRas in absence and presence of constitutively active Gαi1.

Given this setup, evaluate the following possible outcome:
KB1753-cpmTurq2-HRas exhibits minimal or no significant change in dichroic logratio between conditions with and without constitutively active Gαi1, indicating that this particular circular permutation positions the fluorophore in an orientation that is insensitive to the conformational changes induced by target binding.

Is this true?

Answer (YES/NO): NO